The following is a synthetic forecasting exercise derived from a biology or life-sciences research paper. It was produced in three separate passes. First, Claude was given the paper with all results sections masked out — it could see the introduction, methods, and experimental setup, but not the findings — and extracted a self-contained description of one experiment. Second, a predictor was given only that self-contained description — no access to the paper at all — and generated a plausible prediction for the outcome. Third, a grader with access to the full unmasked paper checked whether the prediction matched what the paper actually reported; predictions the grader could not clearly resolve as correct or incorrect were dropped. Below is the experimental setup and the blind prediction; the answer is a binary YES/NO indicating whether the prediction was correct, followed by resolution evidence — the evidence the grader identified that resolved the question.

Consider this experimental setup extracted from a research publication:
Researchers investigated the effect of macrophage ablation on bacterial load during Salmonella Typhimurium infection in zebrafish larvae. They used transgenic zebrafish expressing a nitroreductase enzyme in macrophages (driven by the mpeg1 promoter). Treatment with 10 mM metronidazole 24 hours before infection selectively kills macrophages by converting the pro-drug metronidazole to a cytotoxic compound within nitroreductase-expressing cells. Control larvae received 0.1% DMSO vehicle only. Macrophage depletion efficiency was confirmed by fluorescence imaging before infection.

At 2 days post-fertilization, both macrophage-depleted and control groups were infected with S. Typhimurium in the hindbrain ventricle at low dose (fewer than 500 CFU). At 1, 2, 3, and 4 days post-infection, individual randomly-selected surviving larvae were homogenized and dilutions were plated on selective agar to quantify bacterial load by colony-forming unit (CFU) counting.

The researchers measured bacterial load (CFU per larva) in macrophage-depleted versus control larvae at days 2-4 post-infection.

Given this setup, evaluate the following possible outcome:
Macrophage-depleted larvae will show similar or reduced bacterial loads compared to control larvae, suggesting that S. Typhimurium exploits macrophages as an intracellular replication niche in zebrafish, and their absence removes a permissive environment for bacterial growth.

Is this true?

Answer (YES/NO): NO